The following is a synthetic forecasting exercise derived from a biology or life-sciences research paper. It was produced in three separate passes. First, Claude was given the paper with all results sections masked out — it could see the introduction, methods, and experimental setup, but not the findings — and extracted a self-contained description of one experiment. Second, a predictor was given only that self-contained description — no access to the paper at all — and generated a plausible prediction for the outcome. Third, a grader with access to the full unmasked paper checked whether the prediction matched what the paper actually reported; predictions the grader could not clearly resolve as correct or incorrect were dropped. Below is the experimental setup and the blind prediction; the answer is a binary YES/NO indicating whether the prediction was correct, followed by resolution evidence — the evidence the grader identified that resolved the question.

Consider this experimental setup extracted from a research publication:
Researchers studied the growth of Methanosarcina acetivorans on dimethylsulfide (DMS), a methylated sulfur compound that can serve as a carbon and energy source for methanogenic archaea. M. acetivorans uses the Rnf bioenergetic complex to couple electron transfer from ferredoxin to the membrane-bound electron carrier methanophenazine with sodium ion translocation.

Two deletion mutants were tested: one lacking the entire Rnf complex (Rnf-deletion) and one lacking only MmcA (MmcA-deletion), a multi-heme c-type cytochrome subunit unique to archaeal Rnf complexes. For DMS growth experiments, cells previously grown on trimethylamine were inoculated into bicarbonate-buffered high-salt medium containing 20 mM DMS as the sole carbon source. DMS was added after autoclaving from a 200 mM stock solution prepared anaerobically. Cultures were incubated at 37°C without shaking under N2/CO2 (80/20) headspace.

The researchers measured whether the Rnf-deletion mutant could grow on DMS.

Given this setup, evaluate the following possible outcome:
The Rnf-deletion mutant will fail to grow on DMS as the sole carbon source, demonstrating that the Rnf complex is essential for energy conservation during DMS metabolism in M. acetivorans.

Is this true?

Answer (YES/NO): NO